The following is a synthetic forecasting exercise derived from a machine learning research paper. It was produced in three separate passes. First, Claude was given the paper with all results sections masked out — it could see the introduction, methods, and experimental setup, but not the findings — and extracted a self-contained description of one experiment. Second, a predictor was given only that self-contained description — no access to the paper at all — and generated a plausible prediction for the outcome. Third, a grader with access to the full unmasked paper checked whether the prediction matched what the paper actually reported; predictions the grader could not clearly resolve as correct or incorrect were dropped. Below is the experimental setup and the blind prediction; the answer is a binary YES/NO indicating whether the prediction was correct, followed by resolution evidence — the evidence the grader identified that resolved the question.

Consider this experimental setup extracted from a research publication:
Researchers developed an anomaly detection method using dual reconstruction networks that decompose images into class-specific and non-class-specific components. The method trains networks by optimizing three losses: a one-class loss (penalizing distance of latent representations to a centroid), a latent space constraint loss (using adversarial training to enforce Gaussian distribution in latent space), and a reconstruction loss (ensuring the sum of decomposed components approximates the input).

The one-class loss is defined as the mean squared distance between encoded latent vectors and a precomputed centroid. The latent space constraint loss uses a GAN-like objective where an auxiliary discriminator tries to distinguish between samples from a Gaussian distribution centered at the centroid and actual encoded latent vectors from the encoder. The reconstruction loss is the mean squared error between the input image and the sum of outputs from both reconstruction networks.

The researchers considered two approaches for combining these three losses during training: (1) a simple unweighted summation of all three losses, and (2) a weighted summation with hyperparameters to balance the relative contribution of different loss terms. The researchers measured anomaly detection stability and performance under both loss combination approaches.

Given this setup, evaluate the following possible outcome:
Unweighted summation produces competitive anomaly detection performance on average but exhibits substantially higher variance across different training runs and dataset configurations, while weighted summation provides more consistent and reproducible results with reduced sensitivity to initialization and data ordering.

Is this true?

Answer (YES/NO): NO